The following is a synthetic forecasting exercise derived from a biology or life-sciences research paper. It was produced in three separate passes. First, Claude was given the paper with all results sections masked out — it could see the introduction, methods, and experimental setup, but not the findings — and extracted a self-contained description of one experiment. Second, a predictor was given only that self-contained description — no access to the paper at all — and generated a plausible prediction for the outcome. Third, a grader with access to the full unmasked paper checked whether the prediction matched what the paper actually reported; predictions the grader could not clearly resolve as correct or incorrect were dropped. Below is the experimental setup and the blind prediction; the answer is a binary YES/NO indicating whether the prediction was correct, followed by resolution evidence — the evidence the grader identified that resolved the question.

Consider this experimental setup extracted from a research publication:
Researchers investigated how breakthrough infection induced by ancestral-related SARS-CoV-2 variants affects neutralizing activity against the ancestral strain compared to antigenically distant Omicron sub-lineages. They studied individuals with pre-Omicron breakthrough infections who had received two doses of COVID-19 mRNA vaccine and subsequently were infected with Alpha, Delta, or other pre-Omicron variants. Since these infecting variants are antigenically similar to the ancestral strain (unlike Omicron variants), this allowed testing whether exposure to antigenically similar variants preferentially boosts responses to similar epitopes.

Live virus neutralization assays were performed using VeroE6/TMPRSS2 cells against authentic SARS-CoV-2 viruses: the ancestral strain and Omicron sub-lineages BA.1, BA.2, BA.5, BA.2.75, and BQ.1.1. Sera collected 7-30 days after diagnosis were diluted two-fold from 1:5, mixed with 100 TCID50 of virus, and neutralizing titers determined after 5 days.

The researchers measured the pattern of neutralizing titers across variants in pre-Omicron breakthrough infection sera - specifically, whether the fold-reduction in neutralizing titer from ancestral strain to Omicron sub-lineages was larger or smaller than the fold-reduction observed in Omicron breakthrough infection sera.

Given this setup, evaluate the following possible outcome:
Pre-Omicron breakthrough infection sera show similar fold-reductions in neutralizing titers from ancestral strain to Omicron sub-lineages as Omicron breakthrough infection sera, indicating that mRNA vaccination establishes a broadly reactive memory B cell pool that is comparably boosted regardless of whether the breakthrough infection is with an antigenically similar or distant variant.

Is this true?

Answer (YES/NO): NO